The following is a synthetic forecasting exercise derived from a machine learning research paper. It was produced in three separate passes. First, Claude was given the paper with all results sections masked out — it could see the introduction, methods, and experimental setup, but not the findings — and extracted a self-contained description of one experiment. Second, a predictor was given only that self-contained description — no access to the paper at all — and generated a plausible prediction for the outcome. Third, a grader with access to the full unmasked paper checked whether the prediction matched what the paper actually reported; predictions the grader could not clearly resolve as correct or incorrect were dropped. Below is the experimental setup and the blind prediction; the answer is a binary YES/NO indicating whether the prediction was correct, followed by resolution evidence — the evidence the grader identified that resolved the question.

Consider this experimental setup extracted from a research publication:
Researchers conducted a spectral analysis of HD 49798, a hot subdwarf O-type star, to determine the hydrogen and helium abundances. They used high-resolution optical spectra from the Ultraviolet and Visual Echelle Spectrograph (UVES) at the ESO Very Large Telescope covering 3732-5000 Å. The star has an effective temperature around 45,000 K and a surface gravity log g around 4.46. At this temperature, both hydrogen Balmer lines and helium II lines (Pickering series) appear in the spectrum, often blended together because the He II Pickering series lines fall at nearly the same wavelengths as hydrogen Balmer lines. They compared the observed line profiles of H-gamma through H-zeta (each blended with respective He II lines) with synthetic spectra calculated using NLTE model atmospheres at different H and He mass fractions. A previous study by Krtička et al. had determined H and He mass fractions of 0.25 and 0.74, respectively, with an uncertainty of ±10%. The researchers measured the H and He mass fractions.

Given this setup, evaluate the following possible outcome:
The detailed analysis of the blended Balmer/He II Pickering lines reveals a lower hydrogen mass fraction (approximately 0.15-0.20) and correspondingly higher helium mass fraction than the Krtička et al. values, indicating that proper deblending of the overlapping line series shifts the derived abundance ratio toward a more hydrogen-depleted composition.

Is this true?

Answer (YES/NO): YES